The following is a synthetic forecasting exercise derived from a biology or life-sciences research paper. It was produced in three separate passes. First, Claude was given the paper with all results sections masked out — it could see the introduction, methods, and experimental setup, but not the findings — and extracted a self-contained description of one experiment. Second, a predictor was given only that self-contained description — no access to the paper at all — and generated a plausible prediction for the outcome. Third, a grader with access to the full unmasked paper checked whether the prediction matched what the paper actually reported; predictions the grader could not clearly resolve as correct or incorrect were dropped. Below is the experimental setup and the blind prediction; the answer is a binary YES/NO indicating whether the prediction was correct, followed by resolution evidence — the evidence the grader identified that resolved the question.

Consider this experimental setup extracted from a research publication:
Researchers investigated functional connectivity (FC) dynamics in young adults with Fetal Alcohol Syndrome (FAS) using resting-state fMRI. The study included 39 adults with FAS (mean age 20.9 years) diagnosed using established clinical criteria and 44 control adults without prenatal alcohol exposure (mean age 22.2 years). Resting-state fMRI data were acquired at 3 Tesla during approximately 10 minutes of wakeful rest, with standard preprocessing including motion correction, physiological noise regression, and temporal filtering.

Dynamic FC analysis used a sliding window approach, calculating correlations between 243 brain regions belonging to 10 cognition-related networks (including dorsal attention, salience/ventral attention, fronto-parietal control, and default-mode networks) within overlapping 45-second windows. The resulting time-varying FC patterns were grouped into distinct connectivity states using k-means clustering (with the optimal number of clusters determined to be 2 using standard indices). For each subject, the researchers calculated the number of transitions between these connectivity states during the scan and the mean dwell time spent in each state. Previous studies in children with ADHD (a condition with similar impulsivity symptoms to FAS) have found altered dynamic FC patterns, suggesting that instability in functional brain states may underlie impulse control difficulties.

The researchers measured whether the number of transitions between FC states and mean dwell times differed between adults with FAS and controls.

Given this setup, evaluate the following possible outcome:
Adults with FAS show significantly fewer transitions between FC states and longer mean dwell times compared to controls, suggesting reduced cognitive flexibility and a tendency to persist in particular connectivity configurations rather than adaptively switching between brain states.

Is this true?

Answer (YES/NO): NO